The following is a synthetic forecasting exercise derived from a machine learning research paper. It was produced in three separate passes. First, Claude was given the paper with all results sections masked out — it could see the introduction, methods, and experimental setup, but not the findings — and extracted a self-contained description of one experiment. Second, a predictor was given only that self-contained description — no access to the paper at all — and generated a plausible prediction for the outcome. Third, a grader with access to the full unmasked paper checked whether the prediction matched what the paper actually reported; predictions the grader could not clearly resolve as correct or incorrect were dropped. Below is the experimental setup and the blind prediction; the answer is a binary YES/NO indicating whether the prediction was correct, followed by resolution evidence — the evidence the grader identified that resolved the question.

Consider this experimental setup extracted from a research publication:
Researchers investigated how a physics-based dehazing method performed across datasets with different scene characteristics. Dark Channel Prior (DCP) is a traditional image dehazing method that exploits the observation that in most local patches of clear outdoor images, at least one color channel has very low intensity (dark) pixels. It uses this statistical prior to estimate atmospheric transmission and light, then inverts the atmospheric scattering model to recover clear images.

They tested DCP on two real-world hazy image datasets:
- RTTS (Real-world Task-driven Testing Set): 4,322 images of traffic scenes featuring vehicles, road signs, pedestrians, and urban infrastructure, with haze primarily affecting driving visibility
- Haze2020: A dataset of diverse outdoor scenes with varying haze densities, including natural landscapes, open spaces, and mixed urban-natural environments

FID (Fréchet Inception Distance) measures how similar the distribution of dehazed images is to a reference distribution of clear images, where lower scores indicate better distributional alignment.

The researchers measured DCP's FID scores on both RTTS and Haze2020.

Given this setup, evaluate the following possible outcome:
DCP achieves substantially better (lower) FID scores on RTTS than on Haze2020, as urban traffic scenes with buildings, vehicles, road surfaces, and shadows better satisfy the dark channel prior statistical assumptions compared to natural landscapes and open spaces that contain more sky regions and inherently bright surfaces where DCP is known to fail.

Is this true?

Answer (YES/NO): YES